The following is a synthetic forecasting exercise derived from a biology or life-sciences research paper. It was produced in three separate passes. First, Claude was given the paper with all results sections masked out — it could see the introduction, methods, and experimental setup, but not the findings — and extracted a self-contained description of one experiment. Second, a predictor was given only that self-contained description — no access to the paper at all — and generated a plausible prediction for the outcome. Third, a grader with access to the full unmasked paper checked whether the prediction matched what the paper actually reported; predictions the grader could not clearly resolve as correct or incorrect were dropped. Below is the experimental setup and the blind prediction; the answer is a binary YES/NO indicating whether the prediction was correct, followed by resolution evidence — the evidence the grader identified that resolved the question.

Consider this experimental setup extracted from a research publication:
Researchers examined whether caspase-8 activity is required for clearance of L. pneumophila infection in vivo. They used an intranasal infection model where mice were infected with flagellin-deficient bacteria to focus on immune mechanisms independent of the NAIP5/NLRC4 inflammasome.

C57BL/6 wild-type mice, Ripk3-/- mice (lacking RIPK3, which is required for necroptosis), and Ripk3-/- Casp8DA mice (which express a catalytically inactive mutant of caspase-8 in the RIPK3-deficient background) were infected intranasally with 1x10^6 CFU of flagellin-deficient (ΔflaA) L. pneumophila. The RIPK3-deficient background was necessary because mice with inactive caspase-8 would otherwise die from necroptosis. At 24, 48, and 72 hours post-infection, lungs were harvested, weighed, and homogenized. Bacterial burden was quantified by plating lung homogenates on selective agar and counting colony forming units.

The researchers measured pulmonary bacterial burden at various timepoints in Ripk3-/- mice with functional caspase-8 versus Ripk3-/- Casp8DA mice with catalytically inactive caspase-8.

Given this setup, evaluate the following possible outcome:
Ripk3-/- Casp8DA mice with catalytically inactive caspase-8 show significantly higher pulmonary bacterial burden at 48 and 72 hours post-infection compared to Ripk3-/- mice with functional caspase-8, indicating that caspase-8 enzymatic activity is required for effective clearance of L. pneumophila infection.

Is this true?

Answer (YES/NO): NO